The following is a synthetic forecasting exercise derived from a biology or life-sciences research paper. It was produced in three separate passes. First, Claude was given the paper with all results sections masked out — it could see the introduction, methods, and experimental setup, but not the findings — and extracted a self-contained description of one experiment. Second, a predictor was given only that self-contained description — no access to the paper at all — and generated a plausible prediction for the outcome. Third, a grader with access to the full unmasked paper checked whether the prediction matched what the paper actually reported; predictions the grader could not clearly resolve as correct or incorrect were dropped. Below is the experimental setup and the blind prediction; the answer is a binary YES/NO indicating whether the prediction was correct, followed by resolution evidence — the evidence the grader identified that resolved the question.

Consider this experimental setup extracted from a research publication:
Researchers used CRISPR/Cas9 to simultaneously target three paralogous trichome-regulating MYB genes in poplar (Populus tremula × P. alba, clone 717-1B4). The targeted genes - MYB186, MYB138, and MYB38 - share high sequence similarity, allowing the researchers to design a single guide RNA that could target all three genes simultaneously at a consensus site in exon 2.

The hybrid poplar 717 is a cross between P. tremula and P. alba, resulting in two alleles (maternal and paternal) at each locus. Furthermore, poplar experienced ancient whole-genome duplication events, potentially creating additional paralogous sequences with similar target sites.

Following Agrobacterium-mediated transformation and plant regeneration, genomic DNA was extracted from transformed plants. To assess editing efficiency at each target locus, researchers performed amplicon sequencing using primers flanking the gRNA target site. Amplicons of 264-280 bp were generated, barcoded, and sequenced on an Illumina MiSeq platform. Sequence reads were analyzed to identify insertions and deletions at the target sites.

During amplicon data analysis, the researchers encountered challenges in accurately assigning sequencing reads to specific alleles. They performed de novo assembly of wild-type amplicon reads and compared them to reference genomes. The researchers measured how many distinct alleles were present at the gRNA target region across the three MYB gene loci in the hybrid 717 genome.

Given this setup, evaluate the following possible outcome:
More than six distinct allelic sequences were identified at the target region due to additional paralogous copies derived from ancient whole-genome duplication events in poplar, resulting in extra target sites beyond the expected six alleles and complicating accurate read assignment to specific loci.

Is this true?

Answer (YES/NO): NO